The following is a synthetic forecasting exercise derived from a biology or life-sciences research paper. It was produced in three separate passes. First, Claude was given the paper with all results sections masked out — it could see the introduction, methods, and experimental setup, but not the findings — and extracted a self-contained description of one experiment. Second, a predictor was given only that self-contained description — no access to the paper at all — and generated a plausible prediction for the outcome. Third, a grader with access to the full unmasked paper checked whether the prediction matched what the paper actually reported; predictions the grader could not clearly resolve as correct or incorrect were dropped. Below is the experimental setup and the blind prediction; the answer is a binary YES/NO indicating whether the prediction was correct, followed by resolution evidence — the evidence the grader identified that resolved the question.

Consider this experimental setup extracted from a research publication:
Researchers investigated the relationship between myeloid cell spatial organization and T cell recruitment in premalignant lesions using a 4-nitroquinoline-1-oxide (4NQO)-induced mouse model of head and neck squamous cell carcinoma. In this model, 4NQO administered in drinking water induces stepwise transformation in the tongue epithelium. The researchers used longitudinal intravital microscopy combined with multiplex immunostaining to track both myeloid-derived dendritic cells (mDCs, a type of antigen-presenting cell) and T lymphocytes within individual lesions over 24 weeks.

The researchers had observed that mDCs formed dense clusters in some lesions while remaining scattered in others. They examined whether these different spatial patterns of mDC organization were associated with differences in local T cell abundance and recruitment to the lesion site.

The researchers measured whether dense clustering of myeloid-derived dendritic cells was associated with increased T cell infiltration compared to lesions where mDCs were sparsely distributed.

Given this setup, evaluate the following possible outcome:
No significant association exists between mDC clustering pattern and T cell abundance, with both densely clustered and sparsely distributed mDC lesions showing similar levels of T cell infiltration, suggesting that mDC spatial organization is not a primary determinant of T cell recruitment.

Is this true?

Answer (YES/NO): NO